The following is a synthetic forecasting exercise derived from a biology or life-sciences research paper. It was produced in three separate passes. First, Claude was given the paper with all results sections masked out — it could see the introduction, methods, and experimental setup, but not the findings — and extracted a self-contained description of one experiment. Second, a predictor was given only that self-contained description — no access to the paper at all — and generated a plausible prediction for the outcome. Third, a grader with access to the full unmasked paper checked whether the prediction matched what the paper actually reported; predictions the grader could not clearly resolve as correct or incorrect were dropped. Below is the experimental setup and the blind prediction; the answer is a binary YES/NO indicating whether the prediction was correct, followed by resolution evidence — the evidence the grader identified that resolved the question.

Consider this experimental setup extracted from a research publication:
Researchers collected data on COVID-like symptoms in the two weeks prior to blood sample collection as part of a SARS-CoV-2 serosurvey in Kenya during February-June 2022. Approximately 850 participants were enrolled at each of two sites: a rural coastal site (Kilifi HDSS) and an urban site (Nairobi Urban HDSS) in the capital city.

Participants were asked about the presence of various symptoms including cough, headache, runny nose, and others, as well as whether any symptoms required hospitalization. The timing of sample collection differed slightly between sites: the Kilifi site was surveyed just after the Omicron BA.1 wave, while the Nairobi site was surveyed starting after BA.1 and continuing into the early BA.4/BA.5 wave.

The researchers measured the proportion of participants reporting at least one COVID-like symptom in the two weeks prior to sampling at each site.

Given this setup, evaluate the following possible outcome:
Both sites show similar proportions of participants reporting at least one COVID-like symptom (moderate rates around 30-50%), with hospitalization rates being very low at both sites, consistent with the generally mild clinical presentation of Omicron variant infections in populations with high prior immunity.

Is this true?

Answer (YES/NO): NO